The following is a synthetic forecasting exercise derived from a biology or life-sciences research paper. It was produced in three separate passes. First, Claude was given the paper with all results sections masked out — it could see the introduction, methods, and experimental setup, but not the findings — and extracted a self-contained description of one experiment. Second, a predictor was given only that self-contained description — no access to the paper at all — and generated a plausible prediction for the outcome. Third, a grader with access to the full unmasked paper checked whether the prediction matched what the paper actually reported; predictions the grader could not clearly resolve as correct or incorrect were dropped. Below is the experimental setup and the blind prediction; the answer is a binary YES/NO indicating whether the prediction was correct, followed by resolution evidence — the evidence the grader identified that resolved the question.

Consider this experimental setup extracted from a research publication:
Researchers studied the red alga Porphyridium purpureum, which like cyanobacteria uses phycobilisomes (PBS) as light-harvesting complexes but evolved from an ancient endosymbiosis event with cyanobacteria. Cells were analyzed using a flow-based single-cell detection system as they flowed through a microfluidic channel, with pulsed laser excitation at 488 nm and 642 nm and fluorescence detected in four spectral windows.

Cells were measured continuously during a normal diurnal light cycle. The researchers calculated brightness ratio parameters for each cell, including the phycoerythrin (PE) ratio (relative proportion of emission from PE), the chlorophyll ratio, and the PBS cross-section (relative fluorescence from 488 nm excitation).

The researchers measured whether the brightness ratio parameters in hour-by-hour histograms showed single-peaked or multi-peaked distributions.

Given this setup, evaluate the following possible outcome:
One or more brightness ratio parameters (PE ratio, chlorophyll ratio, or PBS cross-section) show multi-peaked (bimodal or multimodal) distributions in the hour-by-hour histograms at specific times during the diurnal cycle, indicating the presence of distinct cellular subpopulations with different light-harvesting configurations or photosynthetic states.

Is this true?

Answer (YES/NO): YES